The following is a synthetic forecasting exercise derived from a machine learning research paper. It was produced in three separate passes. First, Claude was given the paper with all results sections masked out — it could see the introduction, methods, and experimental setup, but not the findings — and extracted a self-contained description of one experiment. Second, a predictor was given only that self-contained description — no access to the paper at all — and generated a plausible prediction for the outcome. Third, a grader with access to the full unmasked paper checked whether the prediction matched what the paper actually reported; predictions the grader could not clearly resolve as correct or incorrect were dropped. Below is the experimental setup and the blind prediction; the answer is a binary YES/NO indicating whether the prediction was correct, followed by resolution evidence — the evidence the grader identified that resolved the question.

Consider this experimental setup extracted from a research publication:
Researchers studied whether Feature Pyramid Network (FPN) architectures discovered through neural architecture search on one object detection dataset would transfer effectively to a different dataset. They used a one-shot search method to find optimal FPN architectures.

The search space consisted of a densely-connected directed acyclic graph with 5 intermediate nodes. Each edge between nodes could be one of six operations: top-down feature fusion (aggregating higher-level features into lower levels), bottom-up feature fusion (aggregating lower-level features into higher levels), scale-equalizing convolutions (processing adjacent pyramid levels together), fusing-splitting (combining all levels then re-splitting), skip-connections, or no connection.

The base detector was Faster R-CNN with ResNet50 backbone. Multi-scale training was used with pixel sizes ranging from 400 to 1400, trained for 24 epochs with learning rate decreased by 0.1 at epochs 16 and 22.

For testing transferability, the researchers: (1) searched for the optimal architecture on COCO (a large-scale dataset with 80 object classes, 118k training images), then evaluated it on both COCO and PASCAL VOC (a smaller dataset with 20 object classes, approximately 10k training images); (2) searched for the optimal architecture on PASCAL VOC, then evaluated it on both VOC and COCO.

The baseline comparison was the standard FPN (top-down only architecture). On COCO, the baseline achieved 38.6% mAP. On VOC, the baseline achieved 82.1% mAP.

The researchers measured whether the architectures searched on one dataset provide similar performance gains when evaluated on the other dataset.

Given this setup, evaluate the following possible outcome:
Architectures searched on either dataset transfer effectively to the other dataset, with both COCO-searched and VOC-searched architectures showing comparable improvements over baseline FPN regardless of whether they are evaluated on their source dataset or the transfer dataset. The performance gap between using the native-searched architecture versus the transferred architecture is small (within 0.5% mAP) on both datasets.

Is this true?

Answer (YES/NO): YES